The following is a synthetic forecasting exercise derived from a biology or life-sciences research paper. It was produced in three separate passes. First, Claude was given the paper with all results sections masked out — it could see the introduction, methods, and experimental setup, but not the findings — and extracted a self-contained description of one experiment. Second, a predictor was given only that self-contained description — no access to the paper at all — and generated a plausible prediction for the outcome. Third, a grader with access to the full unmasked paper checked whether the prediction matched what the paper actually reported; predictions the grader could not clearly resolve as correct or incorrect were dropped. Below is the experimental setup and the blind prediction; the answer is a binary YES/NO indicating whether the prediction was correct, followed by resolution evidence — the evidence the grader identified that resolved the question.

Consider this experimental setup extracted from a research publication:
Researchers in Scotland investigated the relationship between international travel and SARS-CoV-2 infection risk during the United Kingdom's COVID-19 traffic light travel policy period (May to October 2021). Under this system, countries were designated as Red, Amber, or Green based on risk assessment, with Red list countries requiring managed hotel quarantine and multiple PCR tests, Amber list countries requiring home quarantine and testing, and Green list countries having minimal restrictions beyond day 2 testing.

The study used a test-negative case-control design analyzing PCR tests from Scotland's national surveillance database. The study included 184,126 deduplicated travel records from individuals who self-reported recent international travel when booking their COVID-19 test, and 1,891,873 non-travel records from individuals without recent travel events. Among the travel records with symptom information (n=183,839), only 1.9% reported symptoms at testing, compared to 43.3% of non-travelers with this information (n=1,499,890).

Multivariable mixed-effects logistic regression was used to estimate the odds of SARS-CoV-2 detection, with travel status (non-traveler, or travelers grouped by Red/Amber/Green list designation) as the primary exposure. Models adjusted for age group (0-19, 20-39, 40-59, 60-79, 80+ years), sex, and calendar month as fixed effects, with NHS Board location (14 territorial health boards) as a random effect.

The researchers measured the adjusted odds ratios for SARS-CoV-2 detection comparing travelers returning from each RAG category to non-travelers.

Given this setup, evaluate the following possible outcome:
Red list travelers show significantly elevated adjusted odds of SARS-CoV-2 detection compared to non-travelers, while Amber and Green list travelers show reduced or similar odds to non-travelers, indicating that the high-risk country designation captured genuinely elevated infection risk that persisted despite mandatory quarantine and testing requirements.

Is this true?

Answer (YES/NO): NO